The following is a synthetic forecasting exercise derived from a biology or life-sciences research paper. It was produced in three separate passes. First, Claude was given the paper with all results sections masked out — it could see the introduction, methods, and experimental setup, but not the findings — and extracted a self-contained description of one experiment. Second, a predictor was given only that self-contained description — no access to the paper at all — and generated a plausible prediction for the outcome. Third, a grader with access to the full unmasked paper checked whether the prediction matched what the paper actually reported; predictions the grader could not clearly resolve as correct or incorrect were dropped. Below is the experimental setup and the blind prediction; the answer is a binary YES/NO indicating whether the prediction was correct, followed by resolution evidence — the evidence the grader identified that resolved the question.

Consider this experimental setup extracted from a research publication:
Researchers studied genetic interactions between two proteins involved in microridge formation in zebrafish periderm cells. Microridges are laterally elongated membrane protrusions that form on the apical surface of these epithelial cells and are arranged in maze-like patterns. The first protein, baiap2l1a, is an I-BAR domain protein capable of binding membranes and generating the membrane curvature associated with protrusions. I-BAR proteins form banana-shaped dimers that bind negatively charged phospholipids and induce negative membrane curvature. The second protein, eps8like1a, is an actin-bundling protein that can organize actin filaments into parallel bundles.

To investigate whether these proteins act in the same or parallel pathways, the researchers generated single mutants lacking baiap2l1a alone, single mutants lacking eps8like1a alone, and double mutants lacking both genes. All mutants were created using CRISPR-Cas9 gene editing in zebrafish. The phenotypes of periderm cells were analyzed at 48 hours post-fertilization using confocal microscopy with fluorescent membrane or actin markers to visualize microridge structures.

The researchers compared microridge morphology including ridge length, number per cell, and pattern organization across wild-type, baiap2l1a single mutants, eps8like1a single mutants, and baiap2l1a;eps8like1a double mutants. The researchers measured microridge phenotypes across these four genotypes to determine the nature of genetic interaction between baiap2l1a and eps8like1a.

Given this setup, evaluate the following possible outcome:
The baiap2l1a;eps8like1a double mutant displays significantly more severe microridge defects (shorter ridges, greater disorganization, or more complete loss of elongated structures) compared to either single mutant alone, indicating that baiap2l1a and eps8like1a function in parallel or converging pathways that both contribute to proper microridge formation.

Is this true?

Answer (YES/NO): YES